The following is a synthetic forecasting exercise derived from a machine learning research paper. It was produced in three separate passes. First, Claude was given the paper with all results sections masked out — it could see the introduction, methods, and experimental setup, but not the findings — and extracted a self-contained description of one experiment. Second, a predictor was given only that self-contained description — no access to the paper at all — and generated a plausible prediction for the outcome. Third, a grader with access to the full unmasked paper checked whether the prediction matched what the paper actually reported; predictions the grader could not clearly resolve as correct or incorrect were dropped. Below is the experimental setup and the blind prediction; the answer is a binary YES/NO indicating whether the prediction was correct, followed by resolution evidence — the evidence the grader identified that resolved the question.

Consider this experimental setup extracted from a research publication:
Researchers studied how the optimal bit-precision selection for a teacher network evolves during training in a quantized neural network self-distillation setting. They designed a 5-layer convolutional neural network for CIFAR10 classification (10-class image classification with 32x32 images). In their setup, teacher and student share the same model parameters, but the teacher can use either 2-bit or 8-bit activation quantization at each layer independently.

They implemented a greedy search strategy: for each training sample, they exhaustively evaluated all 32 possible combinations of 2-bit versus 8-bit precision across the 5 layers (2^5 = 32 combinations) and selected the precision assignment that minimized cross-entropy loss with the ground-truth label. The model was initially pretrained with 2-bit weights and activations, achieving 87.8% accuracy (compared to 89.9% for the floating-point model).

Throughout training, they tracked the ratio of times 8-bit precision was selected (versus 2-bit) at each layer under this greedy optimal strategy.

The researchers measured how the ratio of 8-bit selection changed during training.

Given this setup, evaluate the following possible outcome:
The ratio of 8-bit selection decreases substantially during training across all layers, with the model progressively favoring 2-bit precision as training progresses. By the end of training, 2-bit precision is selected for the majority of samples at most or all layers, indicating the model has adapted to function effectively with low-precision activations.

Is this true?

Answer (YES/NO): NO